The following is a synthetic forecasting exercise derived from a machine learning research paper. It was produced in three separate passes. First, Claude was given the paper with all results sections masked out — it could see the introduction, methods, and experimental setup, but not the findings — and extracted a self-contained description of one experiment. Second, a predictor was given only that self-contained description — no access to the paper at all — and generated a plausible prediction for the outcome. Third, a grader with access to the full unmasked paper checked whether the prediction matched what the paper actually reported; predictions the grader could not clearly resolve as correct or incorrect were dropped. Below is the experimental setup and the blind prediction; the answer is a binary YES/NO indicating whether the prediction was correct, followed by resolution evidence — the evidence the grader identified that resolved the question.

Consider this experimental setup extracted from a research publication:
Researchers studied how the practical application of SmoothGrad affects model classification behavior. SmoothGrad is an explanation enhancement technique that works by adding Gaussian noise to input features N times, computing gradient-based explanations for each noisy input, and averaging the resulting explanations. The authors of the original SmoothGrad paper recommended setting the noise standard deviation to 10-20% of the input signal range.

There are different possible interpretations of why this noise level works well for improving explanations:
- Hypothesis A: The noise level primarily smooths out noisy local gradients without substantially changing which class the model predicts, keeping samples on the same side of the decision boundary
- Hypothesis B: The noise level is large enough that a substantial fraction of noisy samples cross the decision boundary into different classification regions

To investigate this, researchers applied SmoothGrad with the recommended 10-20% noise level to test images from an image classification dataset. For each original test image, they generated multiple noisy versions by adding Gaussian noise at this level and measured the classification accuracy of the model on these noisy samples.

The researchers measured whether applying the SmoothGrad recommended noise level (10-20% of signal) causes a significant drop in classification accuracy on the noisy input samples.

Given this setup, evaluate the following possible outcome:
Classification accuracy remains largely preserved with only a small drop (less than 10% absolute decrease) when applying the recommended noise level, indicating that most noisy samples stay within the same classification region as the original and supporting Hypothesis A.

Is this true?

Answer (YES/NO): NO